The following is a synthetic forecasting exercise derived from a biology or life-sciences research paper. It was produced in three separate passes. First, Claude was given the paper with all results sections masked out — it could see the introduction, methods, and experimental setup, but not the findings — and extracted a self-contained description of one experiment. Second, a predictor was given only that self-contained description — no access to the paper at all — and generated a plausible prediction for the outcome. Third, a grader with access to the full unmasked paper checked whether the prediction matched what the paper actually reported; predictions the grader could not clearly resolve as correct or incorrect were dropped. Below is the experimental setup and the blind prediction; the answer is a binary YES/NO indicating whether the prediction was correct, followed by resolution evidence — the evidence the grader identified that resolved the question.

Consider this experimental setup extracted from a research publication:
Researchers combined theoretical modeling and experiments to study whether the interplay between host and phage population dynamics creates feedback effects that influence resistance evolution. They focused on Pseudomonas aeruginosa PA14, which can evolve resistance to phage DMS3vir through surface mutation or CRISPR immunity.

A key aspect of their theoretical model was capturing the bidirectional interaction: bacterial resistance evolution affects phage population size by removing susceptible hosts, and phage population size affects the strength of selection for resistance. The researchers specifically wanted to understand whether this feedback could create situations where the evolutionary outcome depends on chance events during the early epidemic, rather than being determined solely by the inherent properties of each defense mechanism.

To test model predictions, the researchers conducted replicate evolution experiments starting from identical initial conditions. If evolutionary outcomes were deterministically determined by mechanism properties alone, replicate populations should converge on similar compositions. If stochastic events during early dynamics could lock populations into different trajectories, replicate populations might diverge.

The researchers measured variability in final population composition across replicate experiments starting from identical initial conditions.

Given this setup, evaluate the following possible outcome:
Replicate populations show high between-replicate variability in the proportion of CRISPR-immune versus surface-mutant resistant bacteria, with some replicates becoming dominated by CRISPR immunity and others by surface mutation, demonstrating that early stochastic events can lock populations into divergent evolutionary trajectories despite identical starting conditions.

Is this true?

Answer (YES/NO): NO